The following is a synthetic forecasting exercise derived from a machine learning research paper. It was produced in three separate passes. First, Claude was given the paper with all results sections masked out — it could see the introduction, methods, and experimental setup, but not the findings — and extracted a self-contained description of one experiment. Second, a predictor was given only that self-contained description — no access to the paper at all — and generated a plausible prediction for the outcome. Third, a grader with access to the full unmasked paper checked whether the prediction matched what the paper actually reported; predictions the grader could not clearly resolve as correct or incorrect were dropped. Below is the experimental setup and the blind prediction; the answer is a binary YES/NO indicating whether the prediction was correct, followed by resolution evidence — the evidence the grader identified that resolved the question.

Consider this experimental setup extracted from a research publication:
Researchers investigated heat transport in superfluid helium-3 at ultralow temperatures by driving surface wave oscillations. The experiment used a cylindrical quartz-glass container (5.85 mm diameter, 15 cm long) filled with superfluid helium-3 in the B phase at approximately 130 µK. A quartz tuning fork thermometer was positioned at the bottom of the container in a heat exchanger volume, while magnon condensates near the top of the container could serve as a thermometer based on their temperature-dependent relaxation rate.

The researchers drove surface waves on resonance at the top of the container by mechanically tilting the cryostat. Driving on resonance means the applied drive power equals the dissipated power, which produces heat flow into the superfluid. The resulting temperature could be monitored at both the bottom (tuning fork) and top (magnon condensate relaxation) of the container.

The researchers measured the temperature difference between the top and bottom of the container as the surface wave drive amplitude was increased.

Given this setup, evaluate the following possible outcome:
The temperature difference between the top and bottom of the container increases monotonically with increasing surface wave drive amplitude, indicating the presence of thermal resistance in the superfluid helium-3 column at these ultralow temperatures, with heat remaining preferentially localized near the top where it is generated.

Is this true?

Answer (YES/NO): YES